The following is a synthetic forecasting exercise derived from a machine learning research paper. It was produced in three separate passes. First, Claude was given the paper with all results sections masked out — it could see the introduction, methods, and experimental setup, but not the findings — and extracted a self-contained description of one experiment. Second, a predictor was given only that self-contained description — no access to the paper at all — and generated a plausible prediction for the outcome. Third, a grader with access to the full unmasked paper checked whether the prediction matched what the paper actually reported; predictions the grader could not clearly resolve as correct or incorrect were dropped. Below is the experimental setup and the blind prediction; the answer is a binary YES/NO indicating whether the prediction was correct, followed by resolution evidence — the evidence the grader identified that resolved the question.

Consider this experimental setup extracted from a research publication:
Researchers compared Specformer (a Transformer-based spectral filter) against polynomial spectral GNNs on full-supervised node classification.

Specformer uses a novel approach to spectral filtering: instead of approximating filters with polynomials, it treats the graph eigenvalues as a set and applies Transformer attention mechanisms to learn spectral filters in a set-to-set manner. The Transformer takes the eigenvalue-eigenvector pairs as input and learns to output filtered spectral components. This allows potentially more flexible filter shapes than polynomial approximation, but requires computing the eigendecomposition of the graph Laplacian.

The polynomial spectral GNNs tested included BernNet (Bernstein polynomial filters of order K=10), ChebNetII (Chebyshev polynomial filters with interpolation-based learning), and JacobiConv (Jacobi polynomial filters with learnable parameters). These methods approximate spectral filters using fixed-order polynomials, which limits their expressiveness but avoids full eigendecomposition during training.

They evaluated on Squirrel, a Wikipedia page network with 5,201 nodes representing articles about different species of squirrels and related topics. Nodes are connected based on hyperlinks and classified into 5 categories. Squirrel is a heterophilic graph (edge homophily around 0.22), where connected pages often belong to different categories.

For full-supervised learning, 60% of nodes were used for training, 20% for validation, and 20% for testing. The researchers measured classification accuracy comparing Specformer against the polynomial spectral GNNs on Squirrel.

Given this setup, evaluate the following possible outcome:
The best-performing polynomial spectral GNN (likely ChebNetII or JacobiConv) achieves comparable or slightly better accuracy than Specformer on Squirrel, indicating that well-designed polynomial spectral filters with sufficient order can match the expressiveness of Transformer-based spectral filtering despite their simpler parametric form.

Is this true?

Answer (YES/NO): NO